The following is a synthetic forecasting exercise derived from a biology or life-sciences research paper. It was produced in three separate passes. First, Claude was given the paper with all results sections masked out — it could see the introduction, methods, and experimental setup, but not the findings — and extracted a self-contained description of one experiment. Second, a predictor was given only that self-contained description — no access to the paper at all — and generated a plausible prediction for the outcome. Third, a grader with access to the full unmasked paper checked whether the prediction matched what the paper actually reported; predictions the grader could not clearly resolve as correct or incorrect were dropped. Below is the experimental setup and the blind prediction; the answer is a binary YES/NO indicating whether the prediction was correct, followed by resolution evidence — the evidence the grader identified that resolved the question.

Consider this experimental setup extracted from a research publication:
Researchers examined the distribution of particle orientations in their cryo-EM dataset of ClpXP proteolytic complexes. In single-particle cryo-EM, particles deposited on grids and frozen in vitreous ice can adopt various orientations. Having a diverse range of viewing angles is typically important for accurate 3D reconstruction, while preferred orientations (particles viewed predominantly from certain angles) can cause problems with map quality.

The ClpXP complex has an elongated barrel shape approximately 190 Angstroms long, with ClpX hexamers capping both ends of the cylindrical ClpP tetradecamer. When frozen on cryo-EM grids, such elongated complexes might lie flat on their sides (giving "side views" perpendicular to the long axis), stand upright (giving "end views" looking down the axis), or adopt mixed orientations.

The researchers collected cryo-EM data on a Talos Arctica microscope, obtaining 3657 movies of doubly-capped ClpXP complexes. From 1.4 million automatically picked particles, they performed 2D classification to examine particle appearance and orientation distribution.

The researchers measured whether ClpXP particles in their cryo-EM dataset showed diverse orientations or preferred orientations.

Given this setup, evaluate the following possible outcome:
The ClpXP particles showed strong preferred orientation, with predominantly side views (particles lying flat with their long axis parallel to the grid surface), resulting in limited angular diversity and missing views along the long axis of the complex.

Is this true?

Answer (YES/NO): YES